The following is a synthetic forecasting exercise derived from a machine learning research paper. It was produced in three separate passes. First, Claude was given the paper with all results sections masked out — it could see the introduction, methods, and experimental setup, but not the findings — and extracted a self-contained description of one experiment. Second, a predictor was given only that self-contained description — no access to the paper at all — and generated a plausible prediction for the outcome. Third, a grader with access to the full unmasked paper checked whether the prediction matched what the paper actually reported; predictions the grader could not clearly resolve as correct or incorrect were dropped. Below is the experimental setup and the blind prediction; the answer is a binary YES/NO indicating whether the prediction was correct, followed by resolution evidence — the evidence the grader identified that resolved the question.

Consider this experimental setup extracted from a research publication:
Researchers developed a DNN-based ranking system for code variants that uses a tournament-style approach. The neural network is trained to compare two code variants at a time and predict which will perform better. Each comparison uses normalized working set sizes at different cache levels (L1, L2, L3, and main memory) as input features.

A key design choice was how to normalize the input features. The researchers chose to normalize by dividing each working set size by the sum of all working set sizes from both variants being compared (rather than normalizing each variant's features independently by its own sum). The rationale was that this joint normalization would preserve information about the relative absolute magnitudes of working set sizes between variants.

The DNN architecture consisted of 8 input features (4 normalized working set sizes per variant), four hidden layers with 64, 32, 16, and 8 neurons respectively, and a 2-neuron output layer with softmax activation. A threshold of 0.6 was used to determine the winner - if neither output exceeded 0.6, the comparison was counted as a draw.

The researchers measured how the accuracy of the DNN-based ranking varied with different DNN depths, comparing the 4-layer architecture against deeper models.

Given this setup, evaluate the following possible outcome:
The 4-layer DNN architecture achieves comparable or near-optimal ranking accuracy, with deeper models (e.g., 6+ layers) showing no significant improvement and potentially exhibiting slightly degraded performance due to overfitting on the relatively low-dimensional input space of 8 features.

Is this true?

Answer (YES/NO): NO